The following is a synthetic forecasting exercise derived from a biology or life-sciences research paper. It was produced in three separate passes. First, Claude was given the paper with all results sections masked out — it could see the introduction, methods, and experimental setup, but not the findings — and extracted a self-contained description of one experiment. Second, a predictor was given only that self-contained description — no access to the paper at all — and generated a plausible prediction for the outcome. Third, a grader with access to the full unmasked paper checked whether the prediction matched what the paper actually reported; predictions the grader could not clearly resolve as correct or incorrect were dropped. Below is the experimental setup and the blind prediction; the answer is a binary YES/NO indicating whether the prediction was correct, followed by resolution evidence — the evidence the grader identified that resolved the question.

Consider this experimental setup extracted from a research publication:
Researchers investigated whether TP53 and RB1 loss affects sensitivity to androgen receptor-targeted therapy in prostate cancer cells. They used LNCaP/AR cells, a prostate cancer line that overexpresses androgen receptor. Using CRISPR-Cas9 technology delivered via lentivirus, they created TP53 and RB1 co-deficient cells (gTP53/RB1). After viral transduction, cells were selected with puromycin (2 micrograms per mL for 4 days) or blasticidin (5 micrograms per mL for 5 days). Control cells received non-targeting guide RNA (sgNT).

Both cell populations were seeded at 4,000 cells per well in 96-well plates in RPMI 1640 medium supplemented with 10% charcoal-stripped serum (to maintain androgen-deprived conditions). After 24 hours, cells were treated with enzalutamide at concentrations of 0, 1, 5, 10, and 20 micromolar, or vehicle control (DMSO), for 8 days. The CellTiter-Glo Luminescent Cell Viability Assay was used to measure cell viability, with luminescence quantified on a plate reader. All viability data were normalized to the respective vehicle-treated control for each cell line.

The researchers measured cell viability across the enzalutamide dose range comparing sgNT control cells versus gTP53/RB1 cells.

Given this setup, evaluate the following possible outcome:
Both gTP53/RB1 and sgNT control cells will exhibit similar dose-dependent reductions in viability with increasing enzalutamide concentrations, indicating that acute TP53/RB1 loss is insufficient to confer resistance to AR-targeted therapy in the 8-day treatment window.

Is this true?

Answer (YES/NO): NO